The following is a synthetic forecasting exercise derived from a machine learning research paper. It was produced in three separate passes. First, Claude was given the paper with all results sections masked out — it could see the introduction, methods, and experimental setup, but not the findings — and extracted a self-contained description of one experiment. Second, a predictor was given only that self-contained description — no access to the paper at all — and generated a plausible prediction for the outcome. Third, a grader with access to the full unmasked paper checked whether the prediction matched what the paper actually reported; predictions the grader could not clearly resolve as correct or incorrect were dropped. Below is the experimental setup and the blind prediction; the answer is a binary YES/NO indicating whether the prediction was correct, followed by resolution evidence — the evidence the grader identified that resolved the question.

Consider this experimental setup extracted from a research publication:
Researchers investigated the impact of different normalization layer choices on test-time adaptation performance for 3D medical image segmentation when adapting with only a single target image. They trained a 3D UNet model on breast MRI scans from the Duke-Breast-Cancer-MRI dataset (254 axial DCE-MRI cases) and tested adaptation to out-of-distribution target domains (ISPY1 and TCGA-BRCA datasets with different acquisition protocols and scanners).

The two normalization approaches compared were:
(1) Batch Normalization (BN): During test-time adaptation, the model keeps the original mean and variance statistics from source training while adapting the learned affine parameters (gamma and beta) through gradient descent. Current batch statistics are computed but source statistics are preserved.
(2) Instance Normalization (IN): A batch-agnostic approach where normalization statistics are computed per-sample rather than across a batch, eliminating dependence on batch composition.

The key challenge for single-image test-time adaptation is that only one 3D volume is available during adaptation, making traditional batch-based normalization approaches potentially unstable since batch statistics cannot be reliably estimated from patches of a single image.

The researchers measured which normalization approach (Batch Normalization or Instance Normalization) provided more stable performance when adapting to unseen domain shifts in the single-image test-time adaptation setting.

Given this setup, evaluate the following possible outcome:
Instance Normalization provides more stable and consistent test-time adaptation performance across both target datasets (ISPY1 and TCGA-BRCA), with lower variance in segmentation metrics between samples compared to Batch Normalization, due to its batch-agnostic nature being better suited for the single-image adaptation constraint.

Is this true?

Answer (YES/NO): NO